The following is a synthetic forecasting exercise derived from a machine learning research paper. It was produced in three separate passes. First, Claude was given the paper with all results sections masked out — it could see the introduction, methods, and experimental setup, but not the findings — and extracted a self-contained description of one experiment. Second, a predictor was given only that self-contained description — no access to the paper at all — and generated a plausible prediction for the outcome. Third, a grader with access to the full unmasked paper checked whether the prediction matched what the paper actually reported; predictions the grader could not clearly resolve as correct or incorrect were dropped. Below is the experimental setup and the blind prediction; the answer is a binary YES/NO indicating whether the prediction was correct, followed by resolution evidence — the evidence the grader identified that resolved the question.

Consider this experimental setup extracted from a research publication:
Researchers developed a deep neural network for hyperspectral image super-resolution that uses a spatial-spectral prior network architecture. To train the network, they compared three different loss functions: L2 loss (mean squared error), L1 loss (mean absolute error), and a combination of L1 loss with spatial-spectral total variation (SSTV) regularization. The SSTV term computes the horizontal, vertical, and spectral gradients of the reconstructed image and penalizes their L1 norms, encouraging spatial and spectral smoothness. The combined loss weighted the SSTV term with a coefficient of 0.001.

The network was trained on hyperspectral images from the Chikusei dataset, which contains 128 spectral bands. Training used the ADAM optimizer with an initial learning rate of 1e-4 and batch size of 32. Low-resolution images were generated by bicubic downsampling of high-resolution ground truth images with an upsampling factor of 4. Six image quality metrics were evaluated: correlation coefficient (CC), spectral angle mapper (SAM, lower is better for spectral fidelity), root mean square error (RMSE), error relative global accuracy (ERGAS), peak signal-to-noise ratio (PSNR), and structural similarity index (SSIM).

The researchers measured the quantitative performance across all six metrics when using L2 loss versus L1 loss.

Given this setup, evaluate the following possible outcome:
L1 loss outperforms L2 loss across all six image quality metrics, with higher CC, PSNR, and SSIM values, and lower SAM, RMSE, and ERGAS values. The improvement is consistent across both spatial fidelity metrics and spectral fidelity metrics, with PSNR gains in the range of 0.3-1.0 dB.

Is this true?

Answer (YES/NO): NO